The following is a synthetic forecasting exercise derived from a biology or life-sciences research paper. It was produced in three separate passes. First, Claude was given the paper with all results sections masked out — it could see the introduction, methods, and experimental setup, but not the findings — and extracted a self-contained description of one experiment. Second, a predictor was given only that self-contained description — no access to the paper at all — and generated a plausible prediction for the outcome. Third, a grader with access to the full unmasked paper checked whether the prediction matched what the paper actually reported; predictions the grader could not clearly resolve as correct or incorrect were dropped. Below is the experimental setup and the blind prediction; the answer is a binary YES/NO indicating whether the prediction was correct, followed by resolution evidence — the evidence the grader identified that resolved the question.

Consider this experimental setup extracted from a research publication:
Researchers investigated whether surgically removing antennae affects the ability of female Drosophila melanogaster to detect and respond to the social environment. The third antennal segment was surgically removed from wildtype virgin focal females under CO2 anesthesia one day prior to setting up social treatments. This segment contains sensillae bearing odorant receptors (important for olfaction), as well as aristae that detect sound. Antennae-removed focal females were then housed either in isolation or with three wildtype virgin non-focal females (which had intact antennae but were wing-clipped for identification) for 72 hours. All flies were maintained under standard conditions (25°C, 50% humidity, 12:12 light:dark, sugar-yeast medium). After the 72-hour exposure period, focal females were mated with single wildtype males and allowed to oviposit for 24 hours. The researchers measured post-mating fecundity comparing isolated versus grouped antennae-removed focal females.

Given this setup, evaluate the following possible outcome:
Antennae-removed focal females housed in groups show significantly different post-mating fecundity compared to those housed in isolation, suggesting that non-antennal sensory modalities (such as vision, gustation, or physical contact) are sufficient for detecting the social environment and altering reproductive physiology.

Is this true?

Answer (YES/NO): YES